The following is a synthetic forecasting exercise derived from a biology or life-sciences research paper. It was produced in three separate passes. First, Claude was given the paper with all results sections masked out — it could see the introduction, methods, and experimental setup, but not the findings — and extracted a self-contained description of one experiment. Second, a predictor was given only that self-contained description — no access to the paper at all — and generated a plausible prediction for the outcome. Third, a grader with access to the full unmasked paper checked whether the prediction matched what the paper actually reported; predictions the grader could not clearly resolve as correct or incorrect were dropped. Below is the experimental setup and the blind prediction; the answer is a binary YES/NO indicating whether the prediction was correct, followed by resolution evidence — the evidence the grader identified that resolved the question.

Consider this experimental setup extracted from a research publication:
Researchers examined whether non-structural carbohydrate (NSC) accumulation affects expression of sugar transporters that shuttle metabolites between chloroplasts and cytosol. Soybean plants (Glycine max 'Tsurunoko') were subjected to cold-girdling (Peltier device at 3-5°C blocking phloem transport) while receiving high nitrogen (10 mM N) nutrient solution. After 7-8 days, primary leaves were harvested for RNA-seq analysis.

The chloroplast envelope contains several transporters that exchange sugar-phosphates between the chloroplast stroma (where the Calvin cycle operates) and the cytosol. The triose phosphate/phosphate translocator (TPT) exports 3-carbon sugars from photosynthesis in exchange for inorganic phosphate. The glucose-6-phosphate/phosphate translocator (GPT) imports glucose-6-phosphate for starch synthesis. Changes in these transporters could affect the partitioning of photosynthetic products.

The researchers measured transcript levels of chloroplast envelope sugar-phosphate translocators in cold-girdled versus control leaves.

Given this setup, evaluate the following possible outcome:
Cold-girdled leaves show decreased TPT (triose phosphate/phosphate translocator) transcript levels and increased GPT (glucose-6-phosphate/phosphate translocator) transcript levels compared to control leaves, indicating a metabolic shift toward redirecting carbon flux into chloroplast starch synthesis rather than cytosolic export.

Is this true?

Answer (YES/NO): YES